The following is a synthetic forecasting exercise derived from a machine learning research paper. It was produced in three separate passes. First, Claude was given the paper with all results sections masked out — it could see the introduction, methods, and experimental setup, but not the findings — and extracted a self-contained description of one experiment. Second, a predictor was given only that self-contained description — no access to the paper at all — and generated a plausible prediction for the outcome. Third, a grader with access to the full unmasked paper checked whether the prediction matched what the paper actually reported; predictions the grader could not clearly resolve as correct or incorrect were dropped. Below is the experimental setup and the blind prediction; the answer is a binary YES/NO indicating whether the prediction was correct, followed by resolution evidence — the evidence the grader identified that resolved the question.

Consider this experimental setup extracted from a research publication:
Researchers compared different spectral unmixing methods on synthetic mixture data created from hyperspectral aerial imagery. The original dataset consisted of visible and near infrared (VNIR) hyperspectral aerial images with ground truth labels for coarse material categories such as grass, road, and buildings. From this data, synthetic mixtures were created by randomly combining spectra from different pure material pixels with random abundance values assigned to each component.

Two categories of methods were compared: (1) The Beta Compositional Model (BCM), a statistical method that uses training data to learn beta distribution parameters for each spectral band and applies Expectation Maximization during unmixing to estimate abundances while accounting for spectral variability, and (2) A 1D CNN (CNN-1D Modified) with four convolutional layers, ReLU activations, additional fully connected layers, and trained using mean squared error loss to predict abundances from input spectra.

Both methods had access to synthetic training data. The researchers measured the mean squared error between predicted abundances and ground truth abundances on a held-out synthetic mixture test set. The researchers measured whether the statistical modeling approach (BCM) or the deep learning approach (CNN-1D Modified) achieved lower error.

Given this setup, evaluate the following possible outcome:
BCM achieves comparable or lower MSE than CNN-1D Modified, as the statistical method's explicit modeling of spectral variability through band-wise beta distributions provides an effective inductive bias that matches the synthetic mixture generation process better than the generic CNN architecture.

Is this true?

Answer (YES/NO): YES